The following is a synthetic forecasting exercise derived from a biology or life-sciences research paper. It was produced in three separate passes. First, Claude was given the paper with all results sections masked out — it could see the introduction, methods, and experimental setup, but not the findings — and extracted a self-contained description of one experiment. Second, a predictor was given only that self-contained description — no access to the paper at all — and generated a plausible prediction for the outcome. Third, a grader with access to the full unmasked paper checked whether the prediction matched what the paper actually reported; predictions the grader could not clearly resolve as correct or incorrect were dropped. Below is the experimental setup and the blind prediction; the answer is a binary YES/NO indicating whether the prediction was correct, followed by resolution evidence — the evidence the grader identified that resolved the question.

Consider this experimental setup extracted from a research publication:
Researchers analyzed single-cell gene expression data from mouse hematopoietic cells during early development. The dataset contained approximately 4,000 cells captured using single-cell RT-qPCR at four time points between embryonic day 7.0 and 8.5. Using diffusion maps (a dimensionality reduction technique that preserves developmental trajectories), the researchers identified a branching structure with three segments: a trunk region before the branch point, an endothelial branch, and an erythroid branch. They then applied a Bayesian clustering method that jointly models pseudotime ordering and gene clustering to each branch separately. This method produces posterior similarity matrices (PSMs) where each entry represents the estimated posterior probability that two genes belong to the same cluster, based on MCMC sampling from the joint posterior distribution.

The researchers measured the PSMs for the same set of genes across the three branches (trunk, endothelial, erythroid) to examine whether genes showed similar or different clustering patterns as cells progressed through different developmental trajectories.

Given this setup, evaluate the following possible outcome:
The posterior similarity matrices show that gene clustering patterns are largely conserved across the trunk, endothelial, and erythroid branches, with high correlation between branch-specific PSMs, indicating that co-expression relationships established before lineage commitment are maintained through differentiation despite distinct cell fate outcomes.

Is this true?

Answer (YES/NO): NO